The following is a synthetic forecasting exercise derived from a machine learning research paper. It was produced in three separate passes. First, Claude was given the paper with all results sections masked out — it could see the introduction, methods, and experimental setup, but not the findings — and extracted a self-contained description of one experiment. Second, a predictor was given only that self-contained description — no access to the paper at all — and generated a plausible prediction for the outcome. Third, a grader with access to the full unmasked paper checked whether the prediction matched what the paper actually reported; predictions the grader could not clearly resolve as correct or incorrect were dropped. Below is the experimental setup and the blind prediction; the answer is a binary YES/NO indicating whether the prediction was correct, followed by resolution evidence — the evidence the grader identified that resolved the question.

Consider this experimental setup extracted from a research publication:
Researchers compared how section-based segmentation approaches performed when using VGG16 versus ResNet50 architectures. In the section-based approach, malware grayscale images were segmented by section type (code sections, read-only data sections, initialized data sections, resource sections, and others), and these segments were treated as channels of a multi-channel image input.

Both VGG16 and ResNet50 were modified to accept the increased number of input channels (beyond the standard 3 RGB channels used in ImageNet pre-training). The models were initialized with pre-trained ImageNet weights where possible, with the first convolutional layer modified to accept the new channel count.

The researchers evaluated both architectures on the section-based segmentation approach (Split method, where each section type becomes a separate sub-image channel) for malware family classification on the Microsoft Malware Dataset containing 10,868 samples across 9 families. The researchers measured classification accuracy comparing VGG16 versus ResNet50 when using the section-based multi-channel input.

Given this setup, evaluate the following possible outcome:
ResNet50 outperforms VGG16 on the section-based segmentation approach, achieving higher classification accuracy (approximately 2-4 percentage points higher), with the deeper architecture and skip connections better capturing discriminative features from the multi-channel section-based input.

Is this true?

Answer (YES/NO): NO